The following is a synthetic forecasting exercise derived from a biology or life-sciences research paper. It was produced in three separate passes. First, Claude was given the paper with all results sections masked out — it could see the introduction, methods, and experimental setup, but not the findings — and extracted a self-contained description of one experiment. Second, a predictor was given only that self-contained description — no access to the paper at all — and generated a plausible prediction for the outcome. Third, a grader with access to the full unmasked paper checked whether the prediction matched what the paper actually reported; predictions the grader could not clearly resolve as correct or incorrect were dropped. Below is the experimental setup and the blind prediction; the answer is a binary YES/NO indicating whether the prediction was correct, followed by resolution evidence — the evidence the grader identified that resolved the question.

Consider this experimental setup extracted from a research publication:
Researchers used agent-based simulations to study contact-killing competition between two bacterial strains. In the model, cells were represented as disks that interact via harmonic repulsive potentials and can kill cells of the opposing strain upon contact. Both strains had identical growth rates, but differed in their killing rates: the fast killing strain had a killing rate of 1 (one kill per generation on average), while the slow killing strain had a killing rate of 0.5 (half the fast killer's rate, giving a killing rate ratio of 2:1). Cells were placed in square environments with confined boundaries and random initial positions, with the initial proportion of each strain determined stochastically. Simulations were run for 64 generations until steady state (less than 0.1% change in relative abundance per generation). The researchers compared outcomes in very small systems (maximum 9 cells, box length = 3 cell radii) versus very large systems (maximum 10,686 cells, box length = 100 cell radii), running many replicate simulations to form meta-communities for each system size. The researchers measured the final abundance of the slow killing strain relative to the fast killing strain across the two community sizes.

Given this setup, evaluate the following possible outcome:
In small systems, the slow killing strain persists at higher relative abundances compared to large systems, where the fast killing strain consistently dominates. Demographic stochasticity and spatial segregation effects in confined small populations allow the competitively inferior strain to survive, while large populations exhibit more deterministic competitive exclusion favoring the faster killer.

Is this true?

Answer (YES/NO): YES